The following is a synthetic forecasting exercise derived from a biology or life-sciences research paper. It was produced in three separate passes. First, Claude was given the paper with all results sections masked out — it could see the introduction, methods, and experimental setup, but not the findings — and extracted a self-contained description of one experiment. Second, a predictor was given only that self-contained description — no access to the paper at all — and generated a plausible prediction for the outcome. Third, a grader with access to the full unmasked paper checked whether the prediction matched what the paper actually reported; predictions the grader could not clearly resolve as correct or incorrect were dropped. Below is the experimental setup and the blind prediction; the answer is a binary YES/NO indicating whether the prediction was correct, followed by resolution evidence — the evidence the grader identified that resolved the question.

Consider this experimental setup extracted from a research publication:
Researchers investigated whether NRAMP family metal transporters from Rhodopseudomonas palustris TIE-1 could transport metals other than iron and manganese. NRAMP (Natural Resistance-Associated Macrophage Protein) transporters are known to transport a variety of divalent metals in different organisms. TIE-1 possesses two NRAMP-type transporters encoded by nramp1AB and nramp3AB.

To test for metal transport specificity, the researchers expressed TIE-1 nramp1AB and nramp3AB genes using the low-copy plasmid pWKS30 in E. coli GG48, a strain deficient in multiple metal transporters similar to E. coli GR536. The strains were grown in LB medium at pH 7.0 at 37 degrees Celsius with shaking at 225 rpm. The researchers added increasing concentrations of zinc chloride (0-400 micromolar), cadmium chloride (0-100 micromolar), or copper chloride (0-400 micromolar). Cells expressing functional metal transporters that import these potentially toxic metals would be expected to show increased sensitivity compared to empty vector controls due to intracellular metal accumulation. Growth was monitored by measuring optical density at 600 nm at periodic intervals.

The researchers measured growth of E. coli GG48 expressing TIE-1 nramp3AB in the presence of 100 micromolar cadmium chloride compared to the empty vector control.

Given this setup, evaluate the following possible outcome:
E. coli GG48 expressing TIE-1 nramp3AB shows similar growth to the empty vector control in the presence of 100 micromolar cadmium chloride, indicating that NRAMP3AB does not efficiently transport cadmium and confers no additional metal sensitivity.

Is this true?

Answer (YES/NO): YES